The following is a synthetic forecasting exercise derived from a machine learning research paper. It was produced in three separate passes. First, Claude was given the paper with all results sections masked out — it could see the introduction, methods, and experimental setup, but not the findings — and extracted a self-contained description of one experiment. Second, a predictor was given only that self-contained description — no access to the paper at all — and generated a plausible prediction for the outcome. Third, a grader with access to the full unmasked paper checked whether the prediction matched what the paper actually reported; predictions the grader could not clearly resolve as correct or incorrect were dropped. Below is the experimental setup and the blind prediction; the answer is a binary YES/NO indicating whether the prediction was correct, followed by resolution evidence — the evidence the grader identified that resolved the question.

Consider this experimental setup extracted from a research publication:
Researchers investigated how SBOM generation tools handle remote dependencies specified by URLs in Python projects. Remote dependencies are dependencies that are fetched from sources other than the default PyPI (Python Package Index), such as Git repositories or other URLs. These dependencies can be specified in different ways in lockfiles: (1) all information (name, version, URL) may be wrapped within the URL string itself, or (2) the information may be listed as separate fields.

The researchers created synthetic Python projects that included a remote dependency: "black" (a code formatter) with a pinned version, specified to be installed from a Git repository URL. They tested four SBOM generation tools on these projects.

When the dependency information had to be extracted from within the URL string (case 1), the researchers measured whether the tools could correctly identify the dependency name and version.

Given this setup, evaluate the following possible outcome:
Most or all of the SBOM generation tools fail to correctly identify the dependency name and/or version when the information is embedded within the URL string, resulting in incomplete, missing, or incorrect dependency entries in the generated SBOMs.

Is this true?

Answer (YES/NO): YES